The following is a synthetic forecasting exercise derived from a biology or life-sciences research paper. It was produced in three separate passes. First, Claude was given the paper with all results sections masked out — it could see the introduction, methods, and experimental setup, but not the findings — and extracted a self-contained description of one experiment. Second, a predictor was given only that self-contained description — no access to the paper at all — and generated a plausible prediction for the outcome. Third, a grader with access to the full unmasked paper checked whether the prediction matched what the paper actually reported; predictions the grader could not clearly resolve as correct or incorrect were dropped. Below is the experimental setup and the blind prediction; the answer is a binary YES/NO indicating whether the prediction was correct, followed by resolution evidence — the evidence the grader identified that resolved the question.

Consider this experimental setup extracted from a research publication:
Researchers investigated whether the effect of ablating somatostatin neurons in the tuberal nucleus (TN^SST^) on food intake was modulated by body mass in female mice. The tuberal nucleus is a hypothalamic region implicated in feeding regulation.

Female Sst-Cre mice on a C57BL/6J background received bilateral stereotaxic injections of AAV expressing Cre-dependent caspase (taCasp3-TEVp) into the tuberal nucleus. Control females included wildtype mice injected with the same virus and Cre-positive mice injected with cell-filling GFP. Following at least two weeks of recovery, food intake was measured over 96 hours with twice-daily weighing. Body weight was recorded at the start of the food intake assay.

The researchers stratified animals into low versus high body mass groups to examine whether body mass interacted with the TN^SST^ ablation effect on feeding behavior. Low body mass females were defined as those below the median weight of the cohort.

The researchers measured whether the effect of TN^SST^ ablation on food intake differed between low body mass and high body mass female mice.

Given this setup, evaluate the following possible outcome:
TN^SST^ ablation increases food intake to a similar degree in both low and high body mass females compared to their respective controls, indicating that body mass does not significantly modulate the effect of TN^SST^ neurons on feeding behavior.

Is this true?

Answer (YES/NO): NO